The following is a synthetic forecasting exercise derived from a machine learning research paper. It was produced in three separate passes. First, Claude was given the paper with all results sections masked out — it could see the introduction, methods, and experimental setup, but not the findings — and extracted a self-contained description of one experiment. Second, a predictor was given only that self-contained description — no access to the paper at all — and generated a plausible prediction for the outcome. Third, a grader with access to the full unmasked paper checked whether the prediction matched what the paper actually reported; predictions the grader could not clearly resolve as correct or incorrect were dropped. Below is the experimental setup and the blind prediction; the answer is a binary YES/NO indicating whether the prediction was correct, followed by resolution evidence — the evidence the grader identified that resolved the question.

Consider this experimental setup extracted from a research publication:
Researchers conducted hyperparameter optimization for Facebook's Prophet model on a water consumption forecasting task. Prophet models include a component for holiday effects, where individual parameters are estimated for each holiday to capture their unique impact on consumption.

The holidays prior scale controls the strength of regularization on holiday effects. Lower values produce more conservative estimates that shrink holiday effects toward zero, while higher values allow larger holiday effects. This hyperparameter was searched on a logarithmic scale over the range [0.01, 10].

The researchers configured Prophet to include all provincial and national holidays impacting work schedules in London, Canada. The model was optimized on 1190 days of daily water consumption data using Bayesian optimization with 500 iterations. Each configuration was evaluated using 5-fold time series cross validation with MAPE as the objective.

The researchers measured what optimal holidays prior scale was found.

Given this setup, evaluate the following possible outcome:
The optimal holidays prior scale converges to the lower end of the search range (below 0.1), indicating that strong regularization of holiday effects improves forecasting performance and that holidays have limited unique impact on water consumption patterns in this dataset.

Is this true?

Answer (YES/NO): YES